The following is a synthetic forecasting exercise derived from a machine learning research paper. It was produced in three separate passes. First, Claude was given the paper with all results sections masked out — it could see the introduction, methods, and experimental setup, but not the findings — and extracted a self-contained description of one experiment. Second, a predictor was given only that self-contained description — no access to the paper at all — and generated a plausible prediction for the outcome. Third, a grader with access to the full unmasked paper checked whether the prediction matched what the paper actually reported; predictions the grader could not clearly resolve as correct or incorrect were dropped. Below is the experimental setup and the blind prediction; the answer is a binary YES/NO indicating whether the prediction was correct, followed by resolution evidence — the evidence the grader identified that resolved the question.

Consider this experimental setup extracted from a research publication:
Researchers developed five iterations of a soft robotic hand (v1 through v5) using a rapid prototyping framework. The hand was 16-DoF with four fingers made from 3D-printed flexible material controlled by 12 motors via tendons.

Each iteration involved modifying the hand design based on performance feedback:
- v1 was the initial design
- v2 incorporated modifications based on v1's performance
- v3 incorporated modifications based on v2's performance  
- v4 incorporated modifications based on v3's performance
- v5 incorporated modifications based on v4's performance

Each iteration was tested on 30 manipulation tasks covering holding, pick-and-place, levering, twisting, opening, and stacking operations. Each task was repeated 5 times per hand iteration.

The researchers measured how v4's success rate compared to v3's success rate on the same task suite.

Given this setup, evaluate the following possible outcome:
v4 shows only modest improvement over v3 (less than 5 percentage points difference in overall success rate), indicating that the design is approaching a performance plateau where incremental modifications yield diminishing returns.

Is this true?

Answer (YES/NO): NO